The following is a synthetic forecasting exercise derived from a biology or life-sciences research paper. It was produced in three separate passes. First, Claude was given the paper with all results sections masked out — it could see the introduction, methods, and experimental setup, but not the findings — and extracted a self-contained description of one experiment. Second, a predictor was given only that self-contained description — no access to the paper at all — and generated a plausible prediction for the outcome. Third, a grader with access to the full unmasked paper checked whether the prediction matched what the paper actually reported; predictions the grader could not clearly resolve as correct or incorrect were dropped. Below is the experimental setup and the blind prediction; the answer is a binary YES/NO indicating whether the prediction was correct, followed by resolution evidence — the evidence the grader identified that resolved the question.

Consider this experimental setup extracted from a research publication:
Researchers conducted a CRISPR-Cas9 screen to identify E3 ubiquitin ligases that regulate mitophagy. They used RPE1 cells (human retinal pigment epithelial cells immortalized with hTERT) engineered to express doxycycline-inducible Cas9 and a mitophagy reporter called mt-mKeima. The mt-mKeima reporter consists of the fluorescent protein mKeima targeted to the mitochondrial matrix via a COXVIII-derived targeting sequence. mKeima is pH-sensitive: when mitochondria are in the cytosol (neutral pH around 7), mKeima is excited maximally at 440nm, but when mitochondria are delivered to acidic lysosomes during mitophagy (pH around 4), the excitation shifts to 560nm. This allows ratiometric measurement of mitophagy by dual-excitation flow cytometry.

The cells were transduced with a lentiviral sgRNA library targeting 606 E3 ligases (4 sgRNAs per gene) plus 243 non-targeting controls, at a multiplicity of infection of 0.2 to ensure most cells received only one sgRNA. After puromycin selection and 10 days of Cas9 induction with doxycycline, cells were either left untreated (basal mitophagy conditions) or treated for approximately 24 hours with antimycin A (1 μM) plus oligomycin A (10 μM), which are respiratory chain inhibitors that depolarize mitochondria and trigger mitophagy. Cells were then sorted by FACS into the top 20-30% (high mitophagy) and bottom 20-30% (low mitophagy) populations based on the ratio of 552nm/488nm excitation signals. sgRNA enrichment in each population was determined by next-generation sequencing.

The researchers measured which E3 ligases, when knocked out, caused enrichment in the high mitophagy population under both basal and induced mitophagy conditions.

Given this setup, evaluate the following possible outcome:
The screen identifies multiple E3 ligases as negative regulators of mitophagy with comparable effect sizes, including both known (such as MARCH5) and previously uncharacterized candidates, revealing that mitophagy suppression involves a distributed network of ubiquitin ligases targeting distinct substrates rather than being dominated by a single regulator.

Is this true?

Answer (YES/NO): NO